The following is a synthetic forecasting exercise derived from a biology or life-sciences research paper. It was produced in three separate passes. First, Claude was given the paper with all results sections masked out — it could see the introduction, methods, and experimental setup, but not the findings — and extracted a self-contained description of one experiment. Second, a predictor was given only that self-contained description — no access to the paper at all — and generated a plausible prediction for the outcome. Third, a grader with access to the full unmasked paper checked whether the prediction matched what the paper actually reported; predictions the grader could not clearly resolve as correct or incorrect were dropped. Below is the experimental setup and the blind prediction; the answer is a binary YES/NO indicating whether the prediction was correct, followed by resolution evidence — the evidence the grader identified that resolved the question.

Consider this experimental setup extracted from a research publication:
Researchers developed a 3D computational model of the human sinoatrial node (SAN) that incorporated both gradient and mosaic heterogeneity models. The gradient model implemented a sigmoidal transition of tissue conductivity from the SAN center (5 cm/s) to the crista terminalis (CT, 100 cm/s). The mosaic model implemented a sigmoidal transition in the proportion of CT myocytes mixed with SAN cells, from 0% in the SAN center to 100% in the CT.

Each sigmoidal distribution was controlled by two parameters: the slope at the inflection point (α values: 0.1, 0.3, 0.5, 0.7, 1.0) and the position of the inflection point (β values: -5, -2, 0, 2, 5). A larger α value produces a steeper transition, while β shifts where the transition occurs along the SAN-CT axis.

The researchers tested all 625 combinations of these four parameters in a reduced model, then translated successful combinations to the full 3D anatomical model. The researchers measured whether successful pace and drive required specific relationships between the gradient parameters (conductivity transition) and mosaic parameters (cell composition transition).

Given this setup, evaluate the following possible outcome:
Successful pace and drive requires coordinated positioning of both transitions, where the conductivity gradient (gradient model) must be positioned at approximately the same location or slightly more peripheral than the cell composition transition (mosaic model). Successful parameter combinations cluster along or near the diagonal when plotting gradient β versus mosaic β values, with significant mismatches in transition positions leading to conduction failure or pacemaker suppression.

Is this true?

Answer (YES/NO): NO